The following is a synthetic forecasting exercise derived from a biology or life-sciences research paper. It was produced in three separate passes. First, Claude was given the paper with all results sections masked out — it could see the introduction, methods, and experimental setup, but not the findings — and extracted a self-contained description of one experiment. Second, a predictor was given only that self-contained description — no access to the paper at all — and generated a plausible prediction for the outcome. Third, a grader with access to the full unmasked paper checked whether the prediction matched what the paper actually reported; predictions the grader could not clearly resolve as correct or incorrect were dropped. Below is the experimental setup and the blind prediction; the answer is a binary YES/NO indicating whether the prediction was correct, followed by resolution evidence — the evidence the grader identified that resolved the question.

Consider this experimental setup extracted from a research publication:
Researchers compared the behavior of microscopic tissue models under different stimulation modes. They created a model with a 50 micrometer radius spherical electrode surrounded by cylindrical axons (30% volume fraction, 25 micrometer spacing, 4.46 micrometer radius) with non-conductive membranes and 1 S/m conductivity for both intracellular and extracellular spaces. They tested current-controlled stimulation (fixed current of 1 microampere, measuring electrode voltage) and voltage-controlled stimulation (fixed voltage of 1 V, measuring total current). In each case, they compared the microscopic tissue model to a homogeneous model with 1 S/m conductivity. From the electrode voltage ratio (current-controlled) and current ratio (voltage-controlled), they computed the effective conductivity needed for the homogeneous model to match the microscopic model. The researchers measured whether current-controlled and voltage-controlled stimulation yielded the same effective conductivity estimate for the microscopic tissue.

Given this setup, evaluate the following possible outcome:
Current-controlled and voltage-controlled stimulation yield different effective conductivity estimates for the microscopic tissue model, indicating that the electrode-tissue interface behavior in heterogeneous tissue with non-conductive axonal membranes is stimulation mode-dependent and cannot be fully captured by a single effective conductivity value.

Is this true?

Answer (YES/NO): NO